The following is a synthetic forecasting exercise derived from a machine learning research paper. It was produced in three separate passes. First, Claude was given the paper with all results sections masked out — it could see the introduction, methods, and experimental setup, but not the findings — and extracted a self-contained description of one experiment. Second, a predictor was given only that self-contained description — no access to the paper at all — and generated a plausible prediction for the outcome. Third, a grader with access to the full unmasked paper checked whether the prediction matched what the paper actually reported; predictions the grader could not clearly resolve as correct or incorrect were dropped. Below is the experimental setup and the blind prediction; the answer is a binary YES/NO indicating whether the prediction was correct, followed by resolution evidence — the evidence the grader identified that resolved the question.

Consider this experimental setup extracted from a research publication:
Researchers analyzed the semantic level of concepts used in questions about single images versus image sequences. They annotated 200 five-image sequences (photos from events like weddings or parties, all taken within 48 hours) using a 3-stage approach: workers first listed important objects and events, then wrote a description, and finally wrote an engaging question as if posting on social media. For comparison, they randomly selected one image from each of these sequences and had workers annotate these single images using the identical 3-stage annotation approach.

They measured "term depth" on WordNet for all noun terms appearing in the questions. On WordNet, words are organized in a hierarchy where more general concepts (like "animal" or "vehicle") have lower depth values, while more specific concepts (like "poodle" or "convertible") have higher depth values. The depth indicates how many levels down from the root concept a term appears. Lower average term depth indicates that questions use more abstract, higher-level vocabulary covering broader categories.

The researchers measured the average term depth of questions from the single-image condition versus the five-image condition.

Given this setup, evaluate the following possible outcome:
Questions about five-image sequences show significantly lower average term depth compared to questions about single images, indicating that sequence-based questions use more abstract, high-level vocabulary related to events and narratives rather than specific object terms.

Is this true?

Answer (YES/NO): NO